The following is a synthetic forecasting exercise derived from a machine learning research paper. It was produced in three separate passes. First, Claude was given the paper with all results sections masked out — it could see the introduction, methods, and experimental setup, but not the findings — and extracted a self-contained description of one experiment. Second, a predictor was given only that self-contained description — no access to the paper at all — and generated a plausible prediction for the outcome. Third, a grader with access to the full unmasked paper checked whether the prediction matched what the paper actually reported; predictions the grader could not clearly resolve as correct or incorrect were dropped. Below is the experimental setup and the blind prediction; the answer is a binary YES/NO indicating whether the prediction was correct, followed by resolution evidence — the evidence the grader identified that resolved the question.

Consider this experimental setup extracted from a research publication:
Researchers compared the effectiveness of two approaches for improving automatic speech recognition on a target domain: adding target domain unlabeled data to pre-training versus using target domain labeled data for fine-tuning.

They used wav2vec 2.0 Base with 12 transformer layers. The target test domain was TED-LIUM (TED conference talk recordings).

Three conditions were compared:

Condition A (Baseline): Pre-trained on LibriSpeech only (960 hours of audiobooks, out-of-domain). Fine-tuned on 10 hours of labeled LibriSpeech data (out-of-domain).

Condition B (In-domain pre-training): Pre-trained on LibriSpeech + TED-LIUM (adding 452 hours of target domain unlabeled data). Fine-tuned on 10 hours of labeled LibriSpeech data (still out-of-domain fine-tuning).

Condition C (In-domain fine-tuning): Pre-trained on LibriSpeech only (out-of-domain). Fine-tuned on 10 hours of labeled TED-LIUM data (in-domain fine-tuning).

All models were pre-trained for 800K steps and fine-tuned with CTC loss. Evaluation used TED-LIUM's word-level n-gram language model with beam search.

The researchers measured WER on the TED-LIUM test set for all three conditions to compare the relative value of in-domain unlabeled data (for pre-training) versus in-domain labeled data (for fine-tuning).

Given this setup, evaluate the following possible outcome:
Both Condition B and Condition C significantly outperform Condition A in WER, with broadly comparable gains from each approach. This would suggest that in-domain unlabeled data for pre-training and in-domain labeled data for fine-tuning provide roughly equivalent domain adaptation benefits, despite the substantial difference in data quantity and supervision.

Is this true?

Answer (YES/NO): NO